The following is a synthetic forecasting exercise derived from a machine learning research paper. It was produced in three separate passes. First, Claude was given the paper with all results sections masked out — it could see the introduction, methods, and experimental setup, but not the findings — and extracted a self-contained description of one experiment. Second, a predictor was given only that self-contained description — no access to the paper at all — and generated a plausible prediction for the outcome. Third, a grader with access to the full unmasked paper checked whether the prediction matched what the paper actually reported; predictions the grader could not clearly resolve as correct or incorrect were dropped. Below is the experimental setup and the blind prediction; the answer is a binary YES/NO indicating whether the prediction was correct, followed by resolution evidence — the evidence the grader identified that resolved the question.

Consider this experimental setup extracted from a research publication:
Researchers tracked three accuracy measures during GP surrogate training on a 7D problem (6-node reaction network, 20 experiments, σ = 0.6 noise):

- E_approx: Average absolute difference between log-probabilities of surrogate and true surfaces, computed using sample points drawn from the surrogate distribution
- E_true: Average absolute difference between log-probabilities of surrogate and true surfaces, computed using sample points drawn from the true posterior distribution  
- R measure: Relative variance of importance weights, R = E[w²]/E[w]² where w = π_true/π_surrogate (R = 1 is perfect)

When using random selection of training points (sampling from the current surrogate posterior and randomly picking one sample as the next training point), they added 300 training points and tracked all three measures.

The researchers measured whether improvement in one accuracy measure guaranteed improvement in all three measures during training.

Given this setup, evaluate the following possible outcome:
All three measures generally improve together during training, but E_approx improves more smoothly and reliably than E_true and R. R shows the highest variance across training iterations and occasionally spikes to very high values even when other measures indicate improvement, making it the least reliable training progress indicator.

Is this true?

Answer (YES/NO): NO